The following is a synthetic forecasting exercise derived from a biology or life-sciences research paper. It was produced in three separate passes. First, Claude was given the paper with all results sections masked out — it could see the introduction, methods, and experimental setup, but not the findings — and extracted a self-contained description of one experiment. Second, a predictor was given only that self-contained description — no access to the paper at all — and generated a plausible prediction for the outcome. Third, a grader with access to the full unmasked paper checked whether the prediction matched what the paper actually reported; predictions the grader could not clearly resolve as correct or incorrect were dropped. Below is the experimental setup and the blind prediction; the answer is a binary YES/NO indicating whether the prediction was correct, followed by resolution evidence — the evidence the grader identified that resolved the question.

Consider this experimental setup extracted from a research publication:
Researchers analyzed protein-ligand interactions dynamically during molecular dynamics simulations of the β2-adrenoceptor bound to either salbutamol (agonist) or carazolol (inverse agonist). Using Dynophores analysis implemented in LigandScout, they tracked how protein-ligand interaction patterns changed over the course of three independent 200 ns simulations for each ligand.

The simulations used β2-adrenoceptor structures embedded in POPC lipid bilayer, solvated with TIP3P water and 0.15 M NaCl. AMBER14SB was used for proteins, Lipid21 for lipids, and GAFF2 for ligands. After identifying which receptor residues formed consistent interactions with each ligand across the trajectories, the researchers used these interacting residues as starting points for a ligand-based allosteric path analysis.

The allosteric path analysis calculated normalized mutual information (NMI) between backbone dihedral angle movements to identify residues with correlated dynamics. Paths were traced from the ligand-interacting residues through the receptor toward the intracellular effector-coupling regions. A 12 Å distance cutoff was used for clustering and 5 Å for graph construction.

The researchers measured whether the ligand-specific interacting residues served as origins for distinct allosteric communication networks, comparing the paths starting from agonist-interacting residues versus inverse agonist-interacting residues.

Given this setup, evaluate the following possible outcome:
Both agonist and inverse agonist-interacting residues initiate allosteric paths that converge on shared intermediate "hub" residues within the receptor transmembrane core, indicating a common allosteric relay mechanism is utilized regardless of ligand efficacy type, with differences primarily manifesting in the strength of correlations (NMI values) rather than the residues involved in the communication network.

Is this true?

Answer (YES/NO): NO